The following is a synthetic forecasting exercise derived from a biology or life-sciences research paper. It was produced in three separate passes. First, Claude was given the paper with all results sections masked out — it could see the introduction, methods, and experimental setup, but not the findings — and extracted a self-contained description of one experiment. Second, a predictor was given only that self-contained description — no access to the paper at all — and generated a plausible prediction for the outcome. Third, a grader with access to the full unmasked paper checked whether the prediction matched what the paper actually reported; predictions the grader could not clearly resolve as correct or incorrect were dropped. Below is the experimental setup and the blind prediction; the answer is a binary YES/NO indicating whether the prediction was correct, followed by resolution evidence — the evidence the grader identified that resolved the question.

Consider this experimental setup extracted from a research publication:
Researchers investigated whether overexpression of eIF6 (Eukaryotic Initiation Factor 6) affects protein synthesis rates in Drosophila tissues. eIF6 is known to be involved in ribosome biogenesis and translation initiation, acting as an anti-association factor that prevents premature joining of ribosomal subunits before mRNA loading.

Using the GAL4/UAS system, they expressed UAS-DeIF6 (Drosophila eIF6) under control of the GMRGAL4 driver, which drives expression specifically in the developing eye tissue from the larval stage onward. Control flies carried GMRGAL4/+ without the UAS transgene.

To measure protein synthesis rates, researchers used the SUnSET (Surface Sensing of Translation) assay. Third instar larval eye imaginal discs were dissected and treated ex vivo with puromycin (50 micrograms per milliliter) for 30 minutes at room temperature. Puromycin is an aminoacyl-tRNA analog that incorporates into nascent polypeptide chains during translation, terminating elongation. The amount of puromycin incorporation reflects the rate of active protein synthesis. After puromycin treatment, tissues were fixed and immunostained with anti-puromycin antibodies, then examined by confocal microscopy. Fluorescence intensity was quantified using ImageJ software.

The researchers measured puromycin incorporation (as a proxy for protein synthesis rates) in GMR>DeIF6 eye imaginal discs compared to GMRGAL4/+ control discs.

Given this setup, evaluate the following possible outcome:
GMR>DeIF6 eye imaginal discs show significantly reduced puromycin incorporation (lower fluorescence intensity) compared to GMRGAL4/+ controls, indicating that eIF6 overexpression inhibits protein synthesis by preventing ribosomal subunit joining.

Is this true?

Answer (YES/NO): NO